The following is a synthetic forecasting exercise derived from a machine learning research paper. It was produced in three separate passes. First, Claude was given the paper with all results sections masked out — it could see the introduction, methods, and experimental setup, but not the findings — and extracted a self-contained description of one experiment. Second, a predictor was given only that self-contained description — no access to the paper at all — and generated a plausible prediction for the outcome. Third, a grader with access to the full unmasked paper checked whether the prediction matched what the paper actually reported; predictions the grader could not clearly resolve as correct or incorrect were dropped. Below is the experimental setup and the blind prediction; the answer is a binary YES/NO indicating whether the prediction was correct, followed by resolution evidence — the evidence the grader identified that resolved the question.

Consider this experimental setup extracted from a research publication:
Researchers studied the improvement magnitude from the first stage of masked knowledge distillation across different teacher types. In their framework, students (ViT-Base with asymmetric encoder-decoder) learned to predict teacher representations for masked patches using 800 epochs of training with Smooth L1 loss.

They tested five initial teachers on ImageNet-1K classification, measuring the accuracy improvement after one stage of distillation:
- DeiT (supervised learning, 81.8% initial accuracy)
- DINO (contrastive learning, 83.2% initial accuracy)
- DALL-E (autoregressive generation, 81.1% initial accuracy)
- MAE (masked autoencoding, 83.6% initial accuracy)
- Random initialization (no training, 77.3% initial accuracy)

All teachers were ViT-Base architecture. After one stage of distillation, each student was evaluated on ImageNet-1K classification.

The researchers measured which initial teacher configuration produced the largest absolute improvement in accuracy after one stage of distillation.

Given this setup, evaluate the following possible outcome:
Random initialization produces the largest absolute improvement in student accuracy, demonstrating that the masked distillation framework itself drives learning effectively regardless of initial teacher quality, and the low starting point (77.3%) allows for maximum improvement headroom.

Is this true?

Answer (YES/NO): YES